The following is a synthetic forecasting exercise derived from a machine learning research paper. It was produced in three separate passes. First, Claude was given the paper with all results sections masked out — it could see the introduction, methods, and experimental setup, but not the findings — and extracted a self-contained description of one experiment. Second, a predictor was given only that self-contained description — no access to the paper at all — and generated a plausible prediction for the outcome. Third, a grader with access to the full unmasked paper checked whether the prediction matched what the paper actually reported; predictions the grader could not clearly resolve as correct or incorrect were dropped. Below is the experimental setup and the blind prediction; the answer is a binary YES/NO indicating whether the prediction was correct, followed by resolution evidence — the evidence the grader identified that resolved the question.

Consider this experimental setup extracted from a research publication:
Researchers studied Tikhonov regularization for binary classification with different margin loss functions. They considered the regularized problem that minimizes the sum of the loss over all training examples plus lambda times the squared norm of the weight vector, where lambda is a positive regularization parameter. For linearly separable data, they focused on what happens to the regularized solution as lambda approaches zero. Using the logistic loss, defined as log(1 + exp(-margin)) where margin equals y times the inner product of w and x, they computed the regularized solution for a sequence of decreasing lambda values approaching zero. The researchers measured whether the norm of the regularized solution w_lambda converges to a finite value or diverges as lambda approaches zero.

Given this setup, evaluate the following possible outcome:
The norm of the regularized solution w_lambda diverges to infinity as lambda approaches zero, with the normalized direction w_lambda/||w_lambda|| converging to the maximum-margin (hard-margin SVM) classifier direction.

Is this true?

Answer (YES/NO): YES